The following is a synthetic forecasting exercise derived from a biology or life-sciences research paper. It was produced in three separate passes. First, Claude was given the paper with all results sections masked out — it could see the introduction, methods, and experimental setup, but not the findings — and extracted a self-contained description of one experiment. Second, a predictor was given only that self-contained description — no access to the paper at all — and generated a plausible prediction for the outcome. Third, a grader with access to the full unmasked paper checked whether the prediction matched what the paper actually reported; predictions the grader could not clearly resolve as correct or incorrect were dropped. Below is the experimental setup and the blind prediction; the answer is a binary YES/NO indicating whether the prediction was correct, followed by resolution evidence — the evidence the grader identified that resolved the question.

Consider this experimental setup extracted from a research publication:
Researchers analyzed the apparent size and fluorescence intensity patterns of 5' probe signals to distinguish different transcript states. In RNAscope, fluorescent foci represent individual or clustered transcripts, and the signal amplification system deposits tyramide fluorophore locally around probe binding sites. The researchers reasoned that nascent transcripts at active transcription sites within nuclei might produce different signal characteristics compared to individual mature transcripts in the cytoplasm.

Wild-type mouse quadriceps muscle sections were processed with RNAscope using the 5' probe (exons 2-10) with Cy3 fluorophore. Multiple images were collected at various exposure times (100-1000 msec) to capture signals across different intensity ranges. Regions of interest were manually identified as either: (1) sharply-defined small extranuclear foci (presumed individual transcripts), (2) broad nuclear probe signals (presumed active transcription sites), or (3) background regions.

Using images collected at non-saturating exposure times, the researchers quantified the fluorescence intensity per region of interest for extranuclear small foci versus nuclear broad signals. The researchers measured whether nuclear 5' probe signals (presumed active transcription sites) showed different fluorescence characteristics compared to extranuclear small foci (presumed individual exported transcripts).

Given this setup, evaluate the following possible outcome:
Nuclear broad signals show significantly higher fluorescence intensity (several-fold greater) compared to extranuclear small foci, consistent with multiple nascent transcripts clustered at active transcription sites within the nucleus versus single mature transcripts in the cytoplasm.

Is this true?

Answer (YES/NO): YES